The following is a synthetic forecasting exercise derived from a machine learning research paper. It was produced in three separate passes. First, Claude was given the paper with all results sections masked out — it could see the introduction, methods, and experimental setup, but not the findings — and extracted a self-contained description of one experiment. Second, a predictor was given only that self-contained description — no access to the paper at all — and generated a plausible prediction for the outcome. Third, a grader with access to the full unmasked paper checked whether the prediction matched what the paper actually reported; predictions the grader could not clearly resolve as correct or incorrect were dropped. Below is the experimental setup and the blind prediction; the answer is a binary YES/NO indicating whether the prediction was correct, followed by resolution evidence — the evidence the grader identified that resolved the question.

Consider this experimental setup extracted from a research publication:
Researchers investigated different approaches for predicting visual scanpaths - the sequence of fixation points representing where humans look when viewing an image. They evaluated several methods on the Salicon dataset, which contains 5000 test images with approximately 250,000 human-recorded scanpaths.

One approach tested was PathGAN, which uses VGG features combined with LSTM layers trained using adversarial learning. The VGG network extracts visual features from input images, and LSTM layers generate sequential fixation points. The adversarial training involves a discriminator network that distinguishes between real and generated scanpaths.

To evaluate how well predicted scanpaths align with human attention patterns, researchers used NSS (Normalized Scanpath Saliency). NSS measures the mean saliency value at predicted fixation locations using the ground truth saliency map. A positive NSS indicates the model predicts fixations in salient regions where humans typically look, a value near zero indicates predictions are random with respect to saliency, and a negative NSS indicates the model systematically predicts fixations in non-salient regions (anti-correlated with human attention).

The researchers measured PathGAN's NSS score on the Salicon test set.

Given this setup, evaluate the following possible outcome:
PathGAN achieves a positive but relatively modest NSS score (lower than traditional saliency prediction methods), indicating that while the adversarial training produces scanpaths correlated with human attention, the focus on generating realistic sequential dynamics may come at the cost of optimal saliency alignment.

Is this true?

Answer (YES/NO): NO